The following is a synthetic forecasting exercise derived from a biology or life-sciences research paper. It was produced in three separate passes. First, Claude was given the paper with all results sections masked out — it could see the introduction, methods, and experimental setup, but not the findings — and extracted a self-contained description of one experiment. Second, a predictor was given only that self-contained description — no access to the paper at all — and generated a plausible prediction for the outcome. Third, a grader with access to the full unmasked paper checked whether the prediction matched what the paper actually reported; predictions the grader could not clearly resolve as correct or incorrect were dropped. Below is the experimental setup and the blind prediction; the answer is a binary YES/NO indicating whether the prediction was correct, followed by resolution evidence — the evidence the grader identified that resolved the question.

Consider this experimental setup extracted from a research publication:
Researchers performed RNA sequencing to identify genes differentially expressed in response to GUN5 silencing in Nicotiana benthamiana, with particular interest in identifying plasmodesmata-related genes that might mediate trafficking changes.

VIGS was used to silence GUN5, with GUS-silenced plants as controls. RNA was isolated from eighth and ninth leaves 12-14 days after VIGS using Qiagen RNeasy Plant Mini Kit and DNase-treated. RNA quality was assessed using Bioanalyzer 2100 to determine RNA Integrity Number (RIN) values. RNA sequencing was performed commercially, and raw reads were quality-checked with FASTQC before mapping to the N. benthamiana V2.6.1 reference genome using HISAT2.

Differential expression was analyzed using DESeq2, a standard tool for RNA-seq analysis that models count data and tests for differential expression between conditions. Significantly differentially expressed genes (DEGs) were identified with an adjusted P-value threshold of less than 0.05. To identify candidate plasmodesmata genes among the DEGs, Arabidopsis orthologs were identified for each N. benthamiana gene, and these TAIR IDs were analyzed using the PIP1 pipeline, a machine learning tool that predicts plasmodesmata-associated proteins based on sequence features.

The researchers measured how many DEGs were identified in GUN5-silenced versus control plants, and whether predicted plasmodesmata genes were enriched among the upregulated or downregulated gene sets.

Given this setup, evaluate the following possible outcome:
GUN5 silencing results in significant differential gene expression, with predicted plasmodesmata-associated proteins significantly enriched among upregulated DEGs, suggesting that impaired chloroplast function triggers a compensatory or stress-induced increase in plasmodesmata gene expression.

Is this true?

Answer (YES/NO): YES